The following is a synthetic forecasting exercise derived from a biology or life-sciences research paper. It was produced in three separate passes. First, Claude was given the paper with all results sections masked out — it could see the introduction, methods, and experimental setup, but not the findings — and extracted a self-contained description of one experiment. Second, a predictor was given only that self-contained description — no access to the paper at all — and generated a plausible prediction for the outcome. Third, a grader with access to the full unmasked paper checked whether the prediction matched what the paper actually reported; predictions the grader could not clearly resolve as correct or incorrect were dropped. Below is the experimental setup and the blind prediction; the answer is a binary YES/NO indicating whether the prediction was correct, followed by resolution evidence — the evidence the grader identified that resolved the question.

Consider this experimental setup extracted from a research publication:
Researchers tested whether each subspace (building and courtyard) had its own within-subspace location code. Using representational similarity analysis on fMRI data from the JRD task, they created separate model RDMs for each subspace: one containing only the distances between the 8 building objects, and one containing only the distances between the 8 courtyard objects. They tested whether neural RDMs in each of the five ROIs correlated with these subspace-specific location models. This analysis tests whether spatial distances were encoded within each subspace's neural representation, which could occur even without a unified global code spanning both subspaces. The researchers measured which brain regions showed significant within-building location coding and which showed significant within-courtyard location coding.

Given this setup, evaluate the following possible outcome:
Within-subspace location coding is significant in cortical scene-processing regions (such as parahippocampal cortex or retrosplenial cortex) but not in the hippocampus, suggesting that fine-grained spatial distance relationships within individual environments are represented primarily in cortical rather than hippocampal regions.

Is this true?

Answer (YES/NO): NO